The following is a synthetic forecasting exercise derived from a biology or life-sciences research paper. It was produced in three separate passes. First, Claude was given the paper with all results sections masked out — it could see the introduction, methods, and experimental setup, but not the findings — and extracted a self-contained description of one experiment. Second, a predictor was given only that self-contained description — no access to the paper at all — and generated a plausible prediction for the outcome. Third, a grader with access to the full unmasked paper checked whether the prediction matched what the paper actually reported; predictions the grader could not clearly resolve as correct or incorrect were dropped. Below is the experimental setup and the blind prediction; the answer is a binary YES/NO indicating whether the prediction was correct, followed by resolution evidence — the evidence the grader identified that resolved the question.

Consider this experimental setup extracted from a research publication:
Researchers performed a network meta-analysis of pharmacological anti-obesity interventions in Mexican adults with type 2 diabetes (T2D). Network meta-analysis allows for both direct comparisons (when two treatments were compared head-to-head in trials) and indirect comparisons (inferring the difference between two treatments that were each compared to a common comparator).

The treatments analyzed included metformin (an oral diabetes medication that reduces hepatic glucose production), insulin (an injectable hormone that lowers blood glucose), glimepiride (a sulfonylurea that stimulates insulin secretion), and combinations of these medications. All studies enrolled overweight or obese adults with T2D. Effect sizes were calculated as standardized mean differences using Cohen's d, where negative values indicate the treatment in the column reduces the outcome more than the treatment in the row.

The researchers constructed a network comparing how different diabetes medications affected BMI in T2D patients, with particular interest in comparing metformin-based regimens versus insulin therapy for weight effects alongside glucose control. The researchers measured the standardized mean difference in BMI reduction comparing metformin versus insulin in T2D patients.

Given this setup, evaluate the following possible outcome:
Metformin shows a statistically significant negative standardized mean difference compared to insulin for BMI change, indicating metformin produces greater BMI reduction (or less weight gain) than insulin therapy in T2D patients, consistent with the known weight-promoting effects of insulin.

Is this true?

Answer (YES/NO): YES